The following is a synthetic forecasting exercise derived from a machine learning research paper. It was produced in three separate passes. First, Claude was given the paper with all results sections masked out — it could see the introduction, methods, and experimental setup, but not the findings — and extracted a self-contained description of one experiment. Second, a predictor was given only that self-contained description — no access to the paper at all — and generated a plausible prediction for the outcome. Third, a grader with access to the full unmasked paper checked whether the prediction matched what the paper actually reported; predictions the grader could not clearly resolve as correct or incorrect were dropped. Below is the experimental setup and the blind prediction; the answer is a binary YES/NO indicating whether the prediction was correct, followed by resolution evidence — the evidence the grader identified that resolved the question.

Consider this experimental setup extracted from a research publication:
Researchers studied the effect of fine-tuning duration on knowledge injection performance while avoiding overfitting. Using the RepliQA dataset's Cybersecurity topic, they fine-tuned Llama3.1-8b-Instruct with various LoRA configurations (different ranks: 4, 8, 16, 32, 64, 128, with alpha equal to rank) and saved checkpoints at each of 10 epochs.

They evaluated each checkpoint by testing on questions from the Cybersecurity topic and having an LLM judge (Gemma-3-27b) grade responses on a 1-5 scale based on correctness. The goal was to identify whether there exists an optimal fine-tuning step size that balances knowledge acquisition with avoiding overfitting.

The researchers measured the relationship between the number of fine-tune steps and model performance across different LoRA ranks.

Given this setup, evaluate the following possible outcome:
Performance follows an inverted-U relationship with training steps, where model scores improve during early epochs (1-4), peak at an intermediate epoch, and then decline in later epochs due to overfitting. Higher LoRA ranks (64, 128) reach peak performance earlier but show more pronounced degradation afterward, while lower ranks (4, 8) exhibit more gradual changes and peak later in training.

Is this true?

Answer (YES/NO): NO